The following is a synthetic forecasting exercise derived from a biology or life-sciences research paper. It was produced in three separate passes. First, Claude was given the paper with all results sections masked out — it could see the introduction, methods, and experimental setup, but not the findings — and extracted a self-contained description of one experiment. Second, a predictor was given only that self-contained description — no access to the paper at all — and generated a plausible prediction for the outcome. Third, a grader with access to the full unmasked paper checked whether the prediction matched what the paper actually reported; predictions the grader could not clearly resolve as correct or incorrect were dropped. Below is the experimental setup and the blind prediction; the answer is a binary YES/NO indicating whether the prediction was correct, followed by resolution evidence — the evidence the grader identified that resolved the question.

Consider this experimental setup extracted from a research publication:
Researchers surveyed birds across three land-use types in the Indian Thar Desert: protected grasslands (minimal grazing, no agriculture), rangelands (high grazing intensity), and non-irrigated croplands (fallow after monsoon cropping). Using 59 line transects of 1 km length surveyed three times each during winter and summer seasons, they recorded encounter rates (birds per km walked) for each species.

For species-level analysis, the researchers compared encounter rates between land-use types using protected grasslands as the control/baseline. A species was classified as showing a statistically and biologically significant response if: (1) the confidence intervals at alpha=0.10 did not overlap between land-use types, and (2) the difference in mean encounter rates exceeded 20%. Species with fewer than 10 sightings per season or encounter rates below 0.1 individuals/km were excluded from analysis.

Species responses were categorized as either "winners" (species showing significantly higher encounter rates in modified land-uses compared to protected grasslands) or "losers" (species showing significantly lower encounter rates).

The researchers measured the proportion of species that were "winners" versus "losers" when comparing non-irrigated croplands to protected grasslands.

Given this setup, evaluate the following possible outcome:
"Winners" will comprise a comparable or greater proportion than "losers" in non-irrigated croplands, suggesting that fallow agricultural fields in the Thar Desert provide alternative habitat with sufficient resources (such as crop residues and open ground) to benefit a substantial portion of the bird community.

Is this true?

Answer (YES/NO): NO